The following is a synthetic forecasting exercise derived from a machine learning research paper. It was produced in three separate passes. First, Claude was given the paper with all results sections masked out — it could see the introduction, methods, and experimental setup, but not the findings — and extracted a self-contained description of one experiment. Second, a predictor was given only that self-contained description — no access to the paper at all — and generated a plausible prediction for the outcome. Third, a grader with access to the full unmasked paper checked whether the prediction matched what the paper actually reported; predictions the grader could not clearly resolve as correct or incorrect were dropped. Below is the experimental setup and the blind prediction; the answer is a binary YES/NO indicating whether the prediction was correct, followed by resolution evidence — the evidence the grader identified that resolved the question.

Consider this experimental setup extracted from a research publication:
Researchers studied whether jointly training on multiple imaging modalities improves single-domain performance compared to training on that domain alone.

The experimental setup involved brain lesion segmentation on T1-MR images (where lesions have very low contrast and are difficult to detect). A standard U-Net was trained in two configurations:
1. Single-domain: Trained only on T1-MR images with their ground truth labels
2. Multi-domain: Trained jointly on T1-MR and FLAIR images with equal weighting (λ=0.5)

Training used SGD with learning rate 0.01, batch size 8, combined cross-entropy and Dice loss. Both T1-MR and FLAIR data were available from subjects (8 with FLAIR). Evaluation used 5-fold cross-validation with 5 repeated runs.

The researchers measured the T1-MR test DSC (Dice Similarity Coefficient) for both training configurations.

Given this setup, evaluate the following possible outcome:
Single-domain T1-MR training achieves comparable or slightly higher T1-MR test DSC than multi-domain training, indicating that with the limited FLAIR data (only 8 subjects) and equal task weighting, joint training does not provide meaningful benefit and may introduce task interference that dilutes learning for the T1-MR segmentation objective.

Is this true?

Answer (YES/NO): NO